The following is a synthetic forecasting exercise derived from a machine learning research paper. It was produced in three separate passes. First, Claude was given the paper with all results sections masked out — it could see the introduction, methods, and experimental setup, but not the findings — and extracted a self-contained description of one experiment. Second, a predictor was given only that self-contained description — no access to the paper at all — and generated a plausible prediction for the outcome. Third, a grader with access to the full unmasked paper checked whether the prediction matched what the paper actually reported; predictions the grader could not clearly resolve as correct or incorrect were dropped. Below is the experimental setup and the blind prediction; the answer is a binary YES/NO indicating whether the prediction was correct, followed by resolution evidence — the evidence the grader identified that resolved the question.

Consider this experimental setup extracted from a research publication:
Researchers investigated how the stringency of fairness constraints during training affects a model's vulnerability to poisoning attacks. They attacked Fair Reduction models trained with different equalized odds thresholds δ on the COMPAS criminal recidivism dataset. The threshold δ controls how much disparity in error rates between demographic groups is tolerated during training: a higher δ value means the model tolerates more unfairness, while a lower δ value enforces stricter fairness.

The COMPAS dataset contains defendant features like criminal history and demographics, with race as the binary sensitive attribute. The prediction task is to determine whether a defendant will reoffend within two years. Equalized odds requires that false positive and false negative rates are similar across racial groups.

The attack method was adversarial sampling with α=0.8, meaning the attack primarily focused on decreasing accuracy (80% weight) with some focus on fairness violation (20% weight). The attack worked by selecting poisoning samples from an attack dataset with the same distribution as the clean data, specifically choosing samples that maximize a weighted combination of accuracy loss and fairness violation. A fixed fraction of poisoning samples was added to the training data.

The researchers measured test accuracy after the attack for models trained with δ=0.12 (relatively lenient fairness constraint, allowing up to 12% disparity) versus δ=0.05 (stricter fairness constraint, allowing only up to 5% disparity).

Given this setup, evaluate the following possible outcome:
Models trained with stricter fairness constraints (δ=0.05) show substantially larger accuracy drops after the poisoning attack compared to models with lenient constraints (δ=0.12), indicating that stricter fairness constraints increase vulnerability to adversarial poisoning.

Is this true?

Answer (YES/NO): NO